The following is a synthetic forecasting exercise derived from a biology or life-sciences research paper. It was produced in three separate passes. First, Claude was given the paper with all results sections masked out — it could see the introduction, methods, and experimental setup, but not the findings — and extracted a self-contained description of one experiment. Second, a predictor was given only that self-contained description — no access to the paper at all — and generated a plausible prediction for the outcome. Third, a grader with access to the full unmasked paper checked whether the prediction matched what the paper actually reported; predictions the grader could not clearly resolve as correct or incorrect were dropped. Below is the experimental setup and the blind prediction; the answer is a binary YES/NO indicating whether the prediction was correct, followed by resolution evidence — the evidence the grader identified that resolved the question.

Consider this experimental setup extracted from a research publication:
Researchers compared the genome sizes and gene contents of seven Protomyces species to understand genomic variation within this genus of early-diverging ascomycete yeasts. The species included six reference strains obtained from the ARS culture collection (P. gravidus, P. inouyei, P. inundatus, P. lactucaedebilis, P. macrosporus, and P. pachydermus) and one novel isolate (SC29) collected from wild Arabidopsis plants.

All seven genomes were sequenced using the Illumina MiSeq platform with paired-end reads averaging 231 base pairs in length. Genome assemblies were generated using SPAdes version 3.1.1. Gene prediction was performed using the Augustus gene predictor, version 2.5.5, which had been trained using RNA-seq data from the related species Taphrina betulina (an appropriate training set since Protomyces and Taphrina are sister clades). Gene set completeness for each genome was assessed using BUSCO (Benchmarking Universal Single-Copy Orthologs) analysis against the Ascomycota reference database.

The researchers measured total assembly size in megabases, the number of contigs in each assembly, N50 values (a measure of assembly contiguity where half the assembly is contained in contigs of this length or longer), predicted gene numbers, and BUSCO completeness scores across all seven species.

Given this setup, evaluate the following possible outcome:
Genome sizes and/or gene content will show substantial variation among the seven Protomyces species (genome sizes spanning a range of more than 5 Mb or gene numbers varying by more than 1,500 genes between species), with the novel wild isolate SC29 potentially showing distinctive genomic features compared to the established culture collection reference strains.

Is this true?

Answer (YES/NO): NO